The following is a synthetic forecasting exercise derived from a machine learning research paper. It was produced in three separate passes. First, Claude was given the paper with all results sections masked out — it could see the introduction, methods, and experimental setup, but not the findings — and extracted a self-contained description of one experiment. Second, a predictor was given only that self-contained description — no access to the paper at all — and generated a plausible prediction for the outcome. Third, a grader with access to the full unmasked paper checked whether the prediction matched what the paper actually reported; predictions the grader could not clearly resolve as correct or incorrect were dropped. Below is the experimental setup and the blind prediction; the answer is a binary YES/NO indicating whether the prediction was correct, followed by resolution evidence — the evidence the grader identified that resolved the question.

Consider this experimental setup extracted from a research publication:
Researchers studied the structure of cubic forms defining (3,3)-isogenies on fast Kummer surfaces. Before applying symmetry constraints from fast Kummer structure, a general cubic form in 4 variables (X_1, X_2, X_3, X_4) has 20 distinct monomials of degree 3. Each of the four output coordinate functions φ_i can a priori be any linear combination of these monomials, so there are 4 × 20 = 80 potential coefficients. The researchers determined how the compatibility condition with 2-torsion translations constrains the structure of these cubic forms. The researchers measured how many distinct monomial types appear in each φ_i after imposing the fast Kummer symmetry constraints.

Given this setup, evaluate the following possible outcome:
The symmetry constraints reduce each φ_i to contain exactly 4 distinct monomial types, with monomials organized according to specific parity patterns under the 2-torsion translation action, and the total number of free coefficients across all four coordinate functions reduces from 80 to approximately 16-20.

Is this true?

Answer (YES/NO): NO